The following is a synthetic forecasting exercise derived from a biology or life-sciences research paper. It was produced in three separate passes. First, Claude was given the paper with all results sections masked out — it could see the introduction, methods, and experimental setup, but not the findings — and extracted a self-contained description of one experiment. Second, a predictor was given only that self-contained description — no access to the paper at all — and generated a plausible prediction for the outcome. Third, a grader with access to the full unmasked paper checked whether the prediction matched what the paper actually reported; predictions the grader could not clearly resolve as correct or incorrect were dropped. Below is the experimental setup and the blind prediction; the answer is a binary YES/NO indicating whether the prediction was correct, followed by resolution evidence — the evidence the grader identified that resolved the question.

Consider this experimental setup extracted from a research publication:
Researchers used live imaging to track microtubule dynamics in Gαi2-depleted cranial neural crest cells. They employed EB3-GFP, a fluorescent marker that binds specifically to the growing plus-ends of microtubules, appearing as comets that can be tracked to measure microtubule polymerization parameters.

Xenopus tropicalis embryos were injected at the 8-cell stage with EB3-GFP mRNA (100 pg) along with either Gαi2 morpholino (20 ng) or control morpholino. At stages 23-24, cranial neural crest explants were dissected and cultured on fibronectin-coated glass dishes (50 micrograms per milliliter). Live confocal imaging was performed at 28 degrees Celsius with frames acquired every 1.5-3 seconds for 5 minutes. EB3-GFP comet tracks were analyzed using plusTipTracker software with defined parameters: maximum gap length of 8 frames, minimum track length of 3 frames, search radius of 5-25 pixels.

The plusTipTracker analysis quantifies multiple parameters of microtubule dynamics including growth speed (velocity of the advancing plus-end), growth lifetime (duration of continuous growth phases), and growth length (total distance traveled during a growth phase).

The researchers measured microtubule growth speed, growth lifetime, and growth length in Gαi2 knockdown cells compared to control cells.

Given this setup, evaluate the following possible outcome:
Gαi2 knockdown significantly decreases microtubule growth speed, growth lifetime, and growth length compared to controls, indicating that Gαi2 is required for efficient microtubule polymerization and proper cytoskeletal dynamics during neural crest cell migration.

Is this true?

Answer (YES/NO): NO